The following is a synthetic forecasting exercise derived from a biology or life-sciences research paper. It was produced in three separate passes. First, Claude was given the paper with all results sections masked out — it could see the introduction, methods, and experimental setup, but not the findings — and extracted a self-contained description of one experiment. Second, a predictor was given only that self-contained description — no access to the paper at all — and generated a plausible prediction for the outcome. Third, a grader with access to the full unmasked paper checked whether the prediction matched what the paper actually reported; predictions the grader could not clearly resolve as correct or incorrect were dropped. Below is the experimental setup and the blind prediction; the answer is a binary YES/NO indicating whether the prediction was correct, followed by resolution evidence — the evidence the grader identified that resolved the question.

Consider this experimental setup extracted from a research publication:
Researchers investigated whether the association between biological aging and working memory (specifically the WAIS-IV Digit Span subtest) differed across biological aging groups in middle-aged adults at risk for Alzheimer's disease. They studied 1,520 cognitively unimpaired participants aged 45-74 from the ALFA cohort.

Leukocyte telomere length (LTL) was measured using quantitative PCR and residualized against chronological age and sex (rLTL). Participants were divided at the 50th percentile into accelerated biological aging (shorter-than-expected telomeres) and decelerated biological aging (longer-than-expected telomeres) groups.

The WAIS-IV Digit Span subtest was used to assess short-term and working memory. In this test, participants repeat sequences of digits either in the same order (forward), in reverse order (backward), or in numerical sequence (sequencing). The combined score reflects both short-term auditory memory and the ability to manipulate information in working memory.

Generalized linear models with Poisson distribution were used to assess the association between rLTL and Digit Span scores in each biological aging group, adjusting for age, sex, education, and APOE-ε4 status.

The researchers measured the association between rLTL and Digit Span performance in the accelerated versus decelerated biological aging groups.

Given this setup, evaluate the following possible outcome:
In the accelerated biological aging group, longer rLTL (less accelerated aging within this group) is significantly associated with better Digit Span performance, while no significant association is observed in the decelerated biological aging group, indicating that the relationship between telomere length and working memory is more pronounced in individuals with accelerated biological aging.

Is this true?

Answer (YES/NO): NO